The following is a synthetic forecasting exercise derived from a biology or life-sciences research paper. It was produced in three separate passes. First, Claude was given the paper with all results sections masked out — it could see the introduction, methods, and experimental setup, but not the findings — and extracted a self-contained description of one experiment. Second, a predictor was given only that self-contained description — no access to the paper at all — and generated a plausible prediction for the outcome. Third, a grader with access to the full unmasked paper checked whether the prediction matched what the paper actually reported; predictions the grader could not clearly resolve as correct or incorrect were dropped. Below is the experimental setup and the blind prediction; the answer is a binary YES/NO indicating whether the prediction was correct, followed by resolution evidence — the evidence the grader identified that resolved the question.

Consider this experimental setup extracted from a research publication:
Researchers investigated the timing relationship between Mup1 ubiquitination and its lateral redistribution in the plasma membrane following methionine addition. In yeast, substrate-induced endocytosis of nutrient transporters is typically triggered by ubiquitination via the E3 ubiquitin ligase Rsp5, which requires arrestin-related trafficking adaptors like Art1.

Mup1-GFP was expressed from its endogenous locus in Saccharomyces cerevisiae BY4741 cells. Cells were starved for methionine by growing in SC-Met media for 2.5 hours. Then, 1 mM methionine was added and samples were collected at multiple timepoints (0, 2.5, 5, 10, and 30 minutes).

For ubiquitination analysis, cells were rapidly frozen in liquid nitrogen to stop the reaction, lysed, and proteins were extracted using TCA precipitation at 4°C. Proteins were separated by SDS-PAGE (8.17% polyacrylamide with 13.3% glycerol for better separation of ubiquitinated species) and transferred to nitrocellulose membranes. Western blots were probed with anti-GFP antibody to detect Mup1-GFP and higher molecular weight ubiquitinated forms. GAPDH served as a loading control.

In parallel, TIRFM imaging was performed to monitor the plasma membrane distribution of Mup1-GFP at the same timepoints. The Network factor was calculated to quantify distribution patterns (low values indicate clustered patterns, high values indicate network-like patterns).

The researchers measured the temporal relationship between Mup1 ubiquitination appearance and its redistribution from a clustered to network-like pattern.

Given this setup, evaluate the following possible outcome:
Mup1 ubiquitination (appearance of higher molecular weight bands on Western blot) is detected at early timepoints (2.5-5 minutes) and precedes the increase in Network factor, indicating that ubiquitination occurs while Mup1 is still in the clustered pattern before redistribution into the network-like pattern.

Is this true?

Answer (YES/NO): NO